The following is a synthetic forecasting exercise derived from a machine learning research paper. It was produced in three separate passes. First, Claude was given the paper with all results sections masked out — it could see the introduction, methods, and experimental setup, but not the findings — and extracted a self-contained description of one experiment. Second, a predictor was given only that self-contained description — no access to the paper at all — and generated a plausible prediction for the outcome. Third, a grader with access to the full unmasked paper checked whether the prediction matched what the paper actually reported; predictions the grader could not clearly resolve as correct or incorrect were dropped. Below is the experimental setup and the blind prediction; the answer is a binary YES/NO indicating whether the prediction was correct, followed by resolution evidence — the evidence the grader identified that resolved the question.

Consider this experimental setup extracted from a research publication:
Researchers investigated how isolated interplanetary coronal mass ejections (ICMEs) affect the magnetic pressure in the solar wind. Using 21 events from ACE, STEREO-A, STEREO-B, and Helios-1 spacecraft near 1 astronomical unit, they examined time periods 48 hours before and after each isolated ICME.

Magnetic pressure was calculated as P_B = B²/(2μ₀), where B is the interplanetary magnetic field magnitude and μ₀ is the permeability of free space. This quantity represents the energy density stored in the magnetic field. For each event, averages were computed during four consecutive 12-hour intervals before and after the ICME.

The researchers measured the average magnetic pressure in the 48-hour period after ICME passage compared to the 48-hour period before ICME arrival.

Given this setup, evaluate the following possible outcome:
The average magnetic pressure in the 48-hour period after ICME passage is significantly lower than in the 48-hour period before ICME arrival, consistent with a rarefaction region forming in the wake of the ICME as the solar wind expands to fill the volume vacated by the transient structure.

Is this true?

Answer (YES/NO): NO